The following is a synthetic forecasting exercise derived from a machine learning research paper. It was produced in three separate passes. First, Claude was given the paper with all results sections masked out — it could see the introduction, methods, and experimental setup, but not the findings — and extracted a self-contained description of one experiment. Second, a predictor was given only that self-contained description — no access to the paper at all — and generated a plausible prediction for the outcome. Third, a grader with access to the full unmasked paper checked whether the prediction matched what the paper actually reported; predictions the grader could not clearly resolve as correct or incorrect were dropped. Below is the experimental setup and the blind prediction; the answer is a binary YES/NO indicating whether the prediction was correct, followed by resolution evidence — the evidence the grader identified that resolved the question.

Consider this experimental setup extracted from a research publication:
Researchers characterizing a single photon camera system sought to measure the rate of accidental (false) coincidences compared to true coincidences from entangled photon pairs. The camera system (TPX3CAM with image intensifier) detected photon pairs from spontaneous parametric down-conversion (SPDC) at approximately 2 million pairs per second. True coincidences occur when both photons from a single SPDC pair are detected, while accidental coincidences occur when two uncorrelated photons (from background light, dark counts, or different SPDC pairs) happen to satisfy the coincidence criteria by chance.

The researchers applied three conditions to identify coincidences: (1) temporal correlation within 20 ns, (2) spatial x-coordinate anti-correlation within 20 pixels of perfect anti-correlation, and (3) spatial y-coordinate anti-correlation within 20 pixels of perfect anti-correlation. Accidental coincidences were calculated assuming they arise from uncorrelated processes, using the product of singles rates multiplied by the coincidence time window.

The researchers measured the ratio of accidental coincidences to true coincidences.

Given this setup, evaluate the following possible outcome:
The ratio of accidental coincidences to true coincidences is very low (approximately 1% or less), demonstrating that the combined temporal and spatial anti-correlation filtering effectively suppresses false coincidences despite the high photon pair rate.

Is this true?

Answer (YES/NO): NO